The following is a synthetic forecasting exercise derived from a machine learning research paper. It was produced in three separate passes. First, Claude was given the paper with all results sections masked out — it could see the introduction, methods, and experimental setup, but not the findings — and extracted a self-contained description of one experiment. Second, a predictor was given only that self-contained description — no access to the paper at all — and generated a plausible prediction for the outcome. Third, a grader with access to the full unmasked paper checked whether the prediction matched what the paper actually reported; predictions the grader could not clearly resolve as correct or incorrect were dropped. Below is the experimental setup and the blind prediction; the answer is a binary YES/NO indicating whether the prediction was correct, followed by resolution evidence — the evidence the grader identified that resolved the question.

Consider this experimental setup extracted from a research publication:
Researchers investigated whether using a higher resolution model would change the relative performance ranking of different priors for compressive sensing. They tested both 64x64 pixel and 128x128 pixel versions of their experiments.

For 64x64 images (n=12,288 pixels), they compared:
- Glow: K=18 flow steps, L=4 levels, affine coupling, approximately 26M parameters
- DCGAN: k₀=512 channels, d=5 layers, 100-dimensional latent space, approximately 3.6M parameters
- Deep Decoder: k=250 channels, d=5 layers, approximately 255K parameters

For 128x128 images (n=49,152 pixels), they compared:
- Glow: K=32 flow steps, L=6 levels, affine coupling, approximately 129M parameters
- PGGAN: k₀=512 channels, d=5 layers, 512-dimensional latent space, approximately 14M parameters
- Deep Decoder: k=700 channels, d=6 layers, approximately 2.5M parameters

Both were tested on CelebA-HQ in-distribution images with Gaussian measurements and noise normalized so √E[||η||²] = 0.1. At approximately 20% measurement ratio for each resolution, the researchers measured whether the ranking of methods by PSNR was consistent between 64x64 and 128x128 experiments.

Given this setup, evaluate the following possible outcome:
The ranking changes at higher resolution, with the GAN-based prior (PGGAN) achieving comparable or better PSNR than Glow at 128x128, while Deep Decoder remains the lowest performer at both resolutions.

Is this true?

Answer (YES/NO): NO